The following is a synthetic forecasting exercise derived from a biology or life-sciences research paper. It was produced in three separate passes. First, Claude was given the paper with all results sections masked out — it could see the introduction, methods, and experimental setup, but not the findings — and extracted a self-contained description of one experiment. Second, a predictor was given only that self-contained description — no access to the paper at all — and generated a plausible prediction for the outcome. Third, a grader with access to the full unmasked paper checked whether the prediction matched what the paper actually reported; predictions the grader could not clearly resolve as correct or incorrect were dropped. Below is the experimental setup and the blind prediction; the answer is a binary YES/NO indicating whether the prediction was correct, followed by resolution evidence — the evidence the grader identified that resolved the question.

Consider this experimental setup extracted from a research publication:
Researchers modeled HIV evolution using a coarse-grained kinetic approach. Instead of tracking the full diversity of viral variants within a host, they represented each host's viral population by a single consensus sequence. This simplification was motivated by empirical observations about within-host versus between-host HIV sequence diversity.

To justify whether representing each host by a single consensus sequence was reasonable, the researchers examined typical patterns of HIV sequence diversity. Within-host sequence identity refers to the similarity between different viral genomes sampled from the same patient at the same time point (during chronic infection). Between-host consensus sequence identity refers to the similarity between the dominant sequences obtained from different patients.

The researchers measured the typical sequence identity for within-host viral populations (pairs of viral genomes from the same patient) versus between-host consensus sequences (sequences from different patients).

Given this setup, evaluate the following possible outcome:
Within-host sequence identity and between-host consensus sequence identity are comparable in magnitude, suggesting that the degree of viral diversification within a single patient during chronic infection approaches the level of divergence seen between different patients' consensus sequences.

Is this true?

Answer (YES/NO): NO